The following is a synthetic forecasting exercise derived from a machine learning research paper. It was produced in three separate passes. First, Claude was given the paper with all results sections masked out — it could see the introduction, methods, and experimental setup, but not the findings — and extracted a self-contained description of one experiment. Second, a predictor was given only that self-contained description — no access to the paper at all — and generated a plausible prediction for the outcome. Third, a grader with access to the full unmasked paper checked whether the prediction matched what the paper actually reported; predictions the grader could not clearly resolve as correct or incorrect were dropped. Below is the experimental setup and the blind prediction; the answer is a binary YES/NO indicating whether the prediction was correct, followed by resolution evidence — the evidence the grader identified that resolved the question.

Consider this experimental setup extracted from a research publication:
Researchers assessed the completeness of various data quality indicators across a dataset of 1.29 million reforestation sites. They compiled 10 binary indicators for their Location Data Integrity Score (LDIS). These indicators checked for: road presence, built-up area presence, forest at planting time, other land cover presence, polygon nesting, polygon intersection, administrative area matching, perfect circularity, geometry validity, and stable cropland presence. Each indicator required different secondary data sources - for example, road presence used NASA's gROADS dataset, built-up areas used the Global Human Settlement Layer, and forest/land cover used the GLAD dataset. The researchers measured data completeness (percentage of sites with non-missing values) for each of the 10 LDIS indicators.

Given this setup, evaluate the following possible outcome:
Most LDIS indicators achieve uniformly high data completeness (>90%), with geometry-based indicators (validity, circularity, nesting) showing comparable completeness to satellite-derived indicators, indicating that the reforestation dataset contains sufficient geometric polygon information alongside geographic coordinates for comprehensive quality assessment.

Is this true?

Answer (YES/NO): NO